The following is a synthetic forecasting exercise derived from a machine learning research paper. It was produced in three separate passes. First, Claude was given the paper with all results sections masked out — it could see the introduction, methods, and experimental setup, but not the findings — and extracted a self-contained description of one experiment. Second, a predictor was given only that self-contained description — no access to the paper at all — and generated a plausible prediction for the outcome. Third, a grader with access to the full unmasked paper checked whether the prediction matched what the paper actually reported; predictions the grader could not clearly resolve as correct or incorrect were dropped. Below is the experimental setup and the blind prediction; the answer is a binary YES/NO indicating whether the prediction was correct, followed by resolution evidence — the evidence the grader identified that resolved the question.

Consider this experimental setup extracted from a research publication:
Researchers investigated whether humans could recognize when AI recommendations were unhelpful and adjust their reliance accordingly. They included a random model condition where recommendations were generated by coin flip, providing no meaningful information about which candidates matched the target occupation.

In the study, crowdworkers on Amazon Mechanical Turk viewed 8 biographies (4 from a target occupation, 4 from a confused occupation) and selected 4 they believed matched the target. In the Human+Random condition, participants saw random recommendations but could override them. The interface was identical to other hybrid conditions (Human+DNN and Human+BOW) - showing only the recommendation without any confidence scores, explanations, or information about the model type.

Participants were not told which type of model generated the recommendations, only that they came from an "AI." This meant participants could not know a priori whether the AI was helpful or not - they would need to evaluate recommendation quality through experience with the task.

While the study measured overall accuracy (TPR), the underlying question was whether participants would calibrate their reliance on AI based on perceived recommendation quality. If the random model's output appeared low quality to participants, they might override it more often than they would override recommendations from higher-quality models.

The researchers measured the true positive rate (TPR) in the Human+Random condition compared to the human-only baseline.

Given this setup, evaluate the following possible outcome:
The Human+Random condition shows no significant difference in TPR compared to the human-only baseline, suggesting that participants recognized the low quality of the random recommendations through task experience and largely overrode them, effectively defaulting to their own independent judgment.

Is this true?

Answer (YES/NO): YES